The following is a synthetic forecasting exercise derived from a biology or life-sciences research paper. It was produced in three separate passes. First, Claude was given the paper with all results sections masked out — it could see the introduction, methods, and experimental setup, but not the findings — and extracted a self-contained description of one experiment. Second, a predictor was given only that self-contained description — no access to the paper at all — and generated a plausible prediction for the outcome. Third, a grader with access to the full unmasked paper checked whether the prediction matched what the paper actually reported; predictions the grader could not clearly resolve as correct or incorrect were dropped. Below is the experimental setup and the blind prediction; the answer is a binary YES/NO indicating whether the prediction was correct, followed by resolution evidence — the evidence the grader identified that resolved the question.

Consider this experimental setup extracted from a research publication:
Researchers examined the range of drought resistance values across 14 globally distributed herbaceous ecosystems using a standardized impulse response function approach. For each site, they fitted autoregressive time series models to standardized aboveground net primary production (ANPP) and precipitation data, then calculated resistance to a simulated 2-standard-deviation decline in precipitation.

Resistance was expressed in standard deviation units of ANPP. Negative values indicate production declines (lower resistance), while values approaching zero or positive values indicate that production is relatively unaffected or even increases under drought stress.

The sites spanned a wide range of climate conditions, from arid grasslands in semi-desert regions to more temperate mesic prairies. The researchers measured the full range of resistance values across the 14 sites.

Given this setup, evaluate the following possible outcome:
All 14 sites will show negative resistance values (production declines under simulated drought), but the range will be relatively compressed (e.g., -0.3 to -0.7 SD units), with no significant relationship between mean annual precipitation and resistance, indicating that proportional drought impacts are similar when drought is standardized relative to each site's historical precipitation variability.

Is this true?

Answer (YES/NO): NO